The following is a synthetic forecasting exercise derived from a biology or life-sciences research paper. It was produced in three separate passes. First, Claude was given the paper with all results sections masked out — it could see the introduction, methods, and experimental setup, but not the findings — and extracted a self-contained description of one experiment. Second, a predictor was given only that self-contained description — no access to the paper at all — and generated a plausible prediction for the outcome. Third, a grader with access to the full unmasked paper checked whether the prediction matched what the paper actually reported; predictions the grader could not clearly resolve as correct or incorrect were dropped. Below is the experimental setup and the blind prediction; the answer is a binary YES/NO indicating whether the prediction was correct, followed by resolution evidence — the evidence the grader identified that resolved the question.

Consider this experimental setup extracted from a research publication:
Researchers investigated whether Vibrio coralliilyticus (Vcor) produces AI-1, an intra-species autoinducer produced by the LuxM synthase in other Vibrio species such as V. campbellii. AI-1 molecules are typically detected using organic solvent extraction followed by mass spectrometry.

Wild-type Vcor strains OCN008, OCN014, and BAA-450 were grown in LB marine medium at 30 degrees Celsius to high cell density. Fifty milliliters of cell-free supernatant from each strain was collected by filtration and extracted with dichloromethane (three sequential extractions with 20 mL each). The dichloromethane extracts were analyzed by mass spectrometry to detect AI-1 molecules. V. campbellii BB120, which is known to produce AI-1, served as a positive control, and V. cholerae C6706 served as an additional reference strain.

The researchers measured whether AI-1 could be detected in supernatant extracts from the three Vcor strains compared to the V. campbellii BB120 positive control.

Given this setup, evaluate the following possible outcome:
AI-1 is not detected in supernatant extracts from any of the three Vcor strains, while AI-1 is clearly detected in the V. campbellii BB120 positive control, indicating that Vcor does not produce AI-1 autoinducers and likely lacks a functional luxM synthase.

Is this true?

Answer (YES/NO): NO